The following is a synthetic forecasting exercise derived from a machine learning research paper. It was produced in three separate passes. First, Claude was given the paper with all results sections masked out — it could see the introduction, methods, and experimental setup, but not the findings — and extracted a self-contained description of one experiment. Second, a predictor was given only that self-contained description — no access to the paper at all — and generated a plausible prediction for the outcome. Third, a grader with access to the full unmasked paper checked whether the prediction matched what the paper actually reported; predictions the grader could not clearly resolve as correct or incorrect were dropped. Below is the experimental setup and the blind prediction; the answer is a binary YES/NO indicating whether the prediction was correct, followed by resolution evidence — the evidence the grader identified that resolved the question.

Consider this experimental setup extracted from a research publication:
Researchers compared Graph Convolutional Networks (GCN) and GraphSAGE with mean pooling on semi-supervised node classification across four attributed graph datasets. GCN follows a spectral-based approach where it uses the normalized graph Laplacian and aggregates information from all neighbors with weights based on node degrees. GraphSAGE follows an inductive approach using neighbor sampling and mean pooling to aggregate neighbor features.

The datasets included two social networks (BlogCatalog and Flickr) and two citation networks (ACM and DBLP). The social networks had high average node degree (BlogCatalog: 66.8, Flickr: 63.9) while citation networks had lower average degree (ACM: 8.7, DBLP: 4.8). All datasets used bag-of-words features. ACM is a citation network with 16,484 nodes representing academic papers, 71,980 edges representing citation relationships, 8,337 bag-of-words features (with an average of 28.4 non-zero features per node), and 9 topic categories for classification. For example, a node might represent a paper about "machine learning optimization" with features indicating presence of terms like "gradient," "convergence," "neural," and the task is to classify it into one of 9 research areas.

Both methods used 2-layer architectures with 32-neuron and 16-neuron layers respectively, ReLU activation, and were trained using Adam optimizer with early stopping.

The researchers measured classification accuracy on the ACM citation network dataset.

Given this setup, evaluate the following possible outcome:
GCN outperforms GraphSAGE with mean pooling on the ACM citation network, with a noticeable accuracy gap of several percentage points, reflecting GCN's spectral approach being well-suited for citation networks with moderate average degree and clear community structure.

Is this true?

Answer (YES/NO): YES